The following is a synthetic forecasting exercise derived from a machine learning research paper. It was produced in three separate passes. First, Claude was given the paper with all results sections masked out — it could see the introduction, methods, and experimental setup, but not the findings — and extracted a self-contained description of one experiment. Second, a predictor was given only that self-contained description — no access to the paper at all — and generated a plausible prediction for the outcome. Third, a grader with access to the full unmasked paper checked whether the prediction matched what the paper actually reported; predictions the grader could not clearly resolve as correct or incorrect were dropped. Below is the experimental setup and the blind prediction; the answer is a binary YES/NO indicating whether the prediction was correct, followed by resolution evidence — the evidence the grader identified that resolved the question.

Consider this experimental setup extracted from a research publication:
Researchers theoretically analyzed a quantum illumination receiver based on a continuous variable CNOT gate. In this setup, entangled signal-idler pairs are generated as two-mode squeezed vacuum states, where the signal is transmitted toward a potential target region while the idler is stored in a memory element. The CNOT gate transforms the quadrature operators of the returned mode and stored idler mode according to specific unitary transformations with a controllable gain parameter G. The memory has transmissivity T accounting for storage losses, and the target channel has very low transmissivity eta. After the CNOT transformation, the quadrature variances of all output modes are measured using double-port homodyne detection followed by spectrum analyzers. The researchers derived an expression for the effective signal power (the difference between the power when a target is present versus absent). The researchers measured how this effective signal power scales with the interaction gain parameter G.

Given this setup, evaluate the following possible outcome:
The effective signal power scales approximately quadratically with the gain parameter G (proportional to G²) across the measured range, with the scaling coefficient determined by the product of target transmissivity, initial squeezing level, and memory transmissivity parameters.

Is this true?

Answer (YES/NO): NO